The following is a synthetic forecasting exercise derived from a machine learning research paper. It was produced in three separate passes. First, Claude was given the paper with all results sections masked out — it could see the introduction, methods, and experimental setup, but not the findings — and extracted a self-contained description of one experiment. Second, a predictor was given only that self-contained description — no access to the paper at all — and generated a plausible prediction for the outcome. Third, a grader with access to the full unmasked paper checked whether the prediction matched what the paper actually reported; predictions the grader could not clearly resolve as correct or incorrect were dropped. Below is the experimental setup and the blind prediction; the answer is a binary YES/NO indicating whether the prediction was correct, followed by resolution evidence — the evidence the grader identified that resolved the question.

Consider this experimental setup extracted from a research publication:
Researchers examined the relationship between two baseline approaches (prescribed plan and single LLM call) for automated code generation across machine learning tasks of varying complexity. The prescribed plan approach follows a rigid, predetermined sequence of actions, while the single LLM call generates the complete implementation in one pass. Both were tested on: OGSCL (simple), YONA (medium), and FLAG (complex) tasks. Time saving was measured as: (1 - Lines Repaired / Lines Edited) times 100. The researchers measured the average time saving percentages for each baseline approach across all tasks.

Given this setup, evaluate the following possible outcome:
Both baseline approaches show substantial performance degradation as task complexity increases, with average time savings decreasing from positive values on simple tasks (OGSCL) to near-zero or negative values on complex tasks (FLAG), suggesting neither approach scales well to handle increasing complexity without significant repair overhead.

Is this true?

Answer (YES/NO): NO